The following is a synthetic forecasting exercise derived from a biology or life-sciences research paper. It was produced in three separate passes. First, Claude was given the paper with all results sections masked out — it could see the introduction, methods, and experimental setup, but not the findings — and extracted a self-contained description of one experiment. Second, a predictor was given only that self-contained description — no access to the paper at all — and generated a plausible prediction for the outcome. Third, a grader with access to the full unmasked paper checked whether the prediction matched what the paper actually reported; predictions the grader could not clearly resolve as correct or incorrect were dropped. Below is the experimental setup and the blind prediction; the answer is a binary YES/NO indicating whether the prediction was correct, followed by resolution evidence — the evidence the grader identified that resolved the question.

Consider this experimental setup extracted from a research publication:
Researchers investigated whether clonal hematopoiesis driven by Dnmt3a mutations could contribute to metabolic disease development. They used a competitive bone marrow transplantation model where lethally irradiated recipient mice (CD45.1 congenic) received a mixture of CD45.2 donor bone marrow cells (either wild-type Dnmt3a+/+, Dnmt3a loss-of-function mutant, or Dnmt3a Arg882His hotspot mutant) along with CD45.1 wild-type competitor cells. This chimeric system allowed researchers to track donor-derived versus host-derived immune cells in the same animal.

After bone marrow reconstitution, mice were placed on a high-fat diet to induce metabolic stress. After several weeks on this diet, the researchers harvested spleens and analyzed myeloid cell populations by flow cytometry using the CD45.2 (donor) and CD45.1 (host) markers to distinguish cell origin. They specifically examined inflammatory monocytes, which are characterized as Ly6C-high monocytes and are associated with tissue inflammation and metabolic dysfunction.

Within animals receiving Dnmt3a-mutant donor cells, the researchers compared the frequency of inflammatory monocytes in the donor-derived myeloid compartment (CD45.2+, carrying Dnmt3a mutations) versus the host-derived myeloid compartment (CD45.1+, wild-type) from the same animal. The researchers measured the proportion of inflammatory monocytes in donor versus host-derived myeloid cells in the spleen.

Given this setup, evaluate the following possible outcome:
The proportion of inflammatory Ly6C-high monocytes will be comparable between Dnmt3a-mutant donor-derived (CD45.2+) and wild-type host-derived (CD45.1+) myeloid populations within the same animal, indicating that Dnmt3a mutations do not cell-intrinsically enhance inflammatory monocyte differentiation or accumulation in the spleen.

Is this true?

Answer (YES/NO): NO